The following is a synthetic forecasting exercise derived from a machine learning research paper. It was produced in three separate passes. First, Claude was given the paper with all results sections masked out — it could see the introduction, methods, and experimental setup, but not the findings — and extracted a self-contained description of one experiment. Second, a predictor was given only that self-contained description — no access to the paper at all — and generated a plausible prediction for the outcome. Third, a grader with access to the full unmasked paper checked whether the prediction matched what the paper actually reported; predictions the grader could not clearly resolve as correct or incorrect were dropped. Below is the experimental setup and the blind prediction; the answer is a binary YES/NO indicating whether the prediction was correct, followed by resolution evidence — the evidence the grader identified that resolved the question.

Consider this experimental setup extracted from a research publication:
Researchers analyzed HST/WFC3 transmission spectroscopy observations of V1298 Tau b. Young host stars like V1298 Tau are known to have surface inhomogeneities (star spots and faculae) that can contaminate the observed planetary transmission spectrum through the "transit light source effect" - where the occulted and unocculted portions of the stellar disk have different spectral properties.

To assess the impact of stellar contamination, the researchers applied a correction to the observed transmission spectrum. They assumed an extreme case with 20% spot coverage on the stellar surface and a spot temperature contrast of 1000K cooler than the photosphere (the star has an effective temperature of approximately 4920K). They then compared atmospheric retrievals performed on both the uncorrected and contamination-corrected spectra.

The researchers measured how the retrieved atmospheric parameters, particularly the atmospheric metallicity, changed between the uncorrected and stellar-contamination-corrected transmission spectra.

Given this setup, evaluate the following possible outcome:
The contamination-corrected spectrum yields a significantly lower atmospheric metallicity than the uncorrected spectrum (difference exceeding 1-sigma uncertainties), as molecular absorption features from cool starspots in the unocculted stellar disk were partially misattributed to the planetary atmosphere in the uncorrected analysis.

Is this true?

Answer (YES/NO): NO